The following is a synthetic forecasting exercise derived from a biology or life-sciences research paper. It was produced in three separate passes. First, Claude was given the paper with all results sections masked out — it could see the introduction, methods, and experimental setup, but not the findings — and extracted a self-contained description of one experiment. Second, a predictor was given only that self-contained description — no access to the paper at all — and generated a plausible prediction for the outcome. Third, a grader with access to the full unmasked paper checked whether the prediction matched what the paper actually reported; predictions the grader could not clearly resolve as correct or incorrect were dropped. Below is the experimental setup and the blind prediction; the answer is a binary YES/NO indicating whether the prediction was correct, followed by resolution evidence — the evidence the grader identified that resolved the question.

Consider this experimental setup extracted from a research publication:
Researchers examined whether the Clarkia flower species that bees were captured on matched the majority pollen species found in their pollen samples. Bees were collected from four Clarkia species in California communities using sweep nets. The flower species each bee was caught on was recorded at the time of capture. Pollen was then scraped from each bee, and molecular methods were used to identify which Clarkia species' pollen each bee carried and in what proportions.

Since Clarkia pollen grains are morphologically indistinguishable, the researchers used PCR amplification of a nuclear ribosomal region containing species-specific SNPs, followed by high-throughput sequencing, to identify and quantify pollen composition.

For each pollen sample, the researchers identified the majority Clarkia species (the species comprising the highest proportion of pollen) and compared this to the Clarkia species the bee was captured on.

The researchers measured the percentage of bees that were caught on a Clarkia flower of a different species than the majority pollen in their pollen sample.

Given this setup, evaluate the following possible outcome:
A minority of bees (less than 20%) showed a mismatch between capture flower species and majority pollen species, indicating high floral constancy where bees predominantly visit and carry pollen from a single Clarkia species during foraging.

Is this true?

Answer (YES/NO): YES